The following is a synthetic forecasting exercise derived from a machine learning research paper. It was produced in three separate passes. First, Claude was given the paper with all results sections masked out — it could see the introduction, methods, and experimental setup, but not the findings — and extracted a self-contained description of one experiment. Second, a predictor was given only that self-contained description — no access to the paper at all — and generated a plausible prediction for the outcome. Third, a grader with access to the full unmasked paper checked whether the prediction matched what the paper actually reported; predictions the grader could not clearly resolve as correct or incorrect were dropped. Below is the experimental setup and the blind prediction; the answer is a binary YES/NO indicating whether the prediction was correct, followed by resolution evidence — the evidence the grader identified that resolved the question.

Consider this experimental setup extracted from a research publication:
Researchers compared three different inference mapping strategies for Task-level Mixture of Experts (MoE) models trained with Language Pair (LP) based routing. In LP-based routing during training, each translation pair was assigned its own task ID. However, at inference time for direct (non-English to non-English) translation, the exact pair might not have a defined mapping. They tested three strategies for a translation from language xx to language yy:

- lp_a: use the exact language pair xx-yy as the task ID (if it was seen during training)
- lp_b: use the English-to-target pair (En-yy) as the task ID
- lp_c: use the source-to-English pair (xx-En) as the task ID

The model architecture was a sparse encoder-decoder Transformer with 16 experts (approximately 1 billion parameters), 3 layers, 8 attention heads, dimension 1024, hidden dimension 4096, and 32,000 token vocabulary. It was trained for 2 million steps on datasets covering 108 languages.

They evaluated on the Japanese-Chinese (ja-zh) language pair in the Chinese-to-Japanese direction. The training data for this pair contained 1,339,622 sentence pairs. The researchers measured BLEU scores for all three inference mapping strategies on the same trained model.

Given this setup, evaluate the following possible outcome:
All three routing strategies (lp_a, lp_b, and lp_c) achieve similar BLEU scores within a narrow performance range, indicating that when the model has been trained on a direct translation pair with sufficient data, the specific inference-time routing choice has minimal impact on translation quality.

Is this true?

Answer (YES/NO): NO